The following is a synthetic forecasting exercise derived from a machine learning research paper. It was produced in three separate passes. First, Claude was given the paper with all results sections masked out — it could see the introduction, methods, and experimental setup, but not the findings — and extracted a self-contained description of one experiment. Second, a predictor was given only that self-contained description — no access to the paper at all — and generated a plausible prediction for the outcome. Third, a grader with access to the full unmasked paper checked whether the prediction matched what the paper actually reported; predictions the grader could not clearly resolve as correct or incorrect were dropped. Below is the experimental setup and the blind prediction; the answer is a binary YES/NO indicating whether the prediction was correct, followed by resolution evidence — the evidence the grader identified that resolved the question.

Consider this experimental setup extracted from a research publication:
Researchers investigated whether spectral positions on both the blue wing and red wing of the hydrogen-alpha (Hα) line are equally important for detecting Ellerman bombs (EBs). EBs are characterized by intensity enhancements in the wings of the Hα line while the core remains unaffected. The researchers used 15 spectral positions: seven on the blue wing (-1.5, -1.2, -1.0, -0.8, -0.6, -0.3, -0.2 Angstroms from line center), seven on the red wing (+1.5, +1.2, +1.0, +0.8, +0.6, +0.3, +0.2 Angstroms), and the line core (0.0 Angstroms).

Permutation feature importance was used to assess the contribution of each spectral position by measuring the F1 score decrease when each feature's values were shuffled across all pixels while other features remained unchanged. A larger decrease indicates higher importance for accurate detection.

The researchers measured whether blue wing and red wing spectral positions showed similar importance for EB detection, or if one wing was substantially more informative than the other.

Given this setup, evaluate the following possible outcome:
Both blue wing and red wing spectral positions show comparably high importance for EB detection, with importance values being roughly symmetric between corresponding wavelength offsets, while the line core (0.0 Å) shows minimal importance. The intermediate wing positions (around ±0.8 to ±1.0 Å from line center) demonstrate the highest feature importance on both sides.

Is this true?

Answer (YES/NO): NO